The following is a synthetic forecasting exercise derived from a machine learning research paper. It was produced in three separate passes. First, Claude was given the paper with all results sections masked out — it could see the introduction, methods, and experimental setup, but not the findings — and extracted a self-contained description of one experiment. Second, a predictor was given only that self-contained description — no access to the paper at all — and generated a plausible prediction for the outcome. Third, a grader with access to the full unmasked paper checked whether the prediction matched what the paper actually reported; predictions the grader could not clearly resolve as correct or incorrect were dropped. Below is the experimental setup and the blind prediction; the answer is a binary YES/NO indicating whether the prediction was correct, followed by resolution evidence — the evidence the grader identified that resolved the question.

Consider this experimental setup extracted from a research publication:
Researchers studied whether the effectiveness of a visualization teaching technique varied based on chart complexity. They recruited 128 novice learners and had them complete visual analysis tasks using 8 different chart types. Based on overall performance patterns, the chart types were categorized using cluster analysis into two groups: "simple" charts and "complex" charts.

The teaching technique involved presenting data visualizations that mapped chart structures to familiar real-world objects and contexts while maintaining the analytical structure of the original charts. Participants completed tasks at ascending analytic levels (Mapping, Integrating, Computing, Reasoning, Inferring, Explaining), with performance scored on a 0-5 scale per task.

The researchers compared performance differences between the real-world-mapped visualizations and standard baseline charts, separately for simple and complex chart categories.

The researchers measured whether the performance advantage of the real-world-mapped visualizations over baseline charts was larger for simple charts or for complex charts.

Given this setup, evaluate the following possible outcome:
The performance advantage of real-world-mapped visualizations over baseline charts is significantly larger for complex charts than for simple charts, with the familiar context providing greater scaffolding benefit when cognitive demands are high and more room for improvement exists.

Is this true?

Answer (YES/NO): NO